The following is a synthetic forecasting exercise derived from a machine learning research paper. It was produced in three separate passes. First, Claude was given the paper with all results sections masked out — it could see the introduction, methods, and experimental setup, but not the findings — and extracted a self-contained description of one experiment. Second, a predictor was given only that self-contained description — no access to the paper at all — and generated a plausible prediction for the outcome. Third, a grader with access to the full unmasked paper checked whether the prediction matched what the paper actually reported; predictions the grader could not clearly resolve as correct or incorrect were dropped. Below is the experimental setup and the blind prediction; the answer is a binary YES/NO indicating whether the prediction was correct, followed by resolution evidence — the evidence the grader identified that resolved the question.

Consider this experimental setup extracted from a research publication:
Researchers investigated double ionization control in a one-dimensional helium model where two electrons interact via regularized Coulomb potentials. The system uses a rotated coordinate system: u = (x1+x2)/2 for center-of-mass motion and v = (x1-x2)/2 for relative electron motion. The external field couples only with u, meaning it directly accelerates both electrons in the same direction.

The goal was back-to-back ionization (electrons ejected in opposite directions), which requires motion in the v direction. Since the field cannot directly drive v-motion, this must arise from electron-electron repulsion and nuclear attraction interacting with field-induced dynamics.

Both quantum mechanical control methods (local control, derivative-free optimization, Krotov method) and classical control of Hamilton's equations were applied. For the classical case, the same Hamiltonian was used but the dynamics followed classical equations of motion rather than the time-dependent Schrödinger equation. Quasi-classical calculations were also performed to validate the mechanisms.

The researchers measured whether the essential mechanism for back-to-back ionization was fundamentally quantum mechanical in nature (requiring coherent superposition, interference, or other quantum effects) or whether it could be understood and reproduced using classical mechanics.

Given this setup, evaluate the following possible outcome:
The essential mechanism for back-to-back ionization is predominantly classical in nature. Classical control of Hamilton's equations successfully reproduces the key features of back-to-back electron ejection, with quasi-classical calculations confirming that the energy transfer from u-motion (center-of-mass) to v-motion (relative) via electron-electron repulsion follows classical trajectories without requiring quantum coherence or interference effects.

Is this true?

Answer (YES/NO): YES